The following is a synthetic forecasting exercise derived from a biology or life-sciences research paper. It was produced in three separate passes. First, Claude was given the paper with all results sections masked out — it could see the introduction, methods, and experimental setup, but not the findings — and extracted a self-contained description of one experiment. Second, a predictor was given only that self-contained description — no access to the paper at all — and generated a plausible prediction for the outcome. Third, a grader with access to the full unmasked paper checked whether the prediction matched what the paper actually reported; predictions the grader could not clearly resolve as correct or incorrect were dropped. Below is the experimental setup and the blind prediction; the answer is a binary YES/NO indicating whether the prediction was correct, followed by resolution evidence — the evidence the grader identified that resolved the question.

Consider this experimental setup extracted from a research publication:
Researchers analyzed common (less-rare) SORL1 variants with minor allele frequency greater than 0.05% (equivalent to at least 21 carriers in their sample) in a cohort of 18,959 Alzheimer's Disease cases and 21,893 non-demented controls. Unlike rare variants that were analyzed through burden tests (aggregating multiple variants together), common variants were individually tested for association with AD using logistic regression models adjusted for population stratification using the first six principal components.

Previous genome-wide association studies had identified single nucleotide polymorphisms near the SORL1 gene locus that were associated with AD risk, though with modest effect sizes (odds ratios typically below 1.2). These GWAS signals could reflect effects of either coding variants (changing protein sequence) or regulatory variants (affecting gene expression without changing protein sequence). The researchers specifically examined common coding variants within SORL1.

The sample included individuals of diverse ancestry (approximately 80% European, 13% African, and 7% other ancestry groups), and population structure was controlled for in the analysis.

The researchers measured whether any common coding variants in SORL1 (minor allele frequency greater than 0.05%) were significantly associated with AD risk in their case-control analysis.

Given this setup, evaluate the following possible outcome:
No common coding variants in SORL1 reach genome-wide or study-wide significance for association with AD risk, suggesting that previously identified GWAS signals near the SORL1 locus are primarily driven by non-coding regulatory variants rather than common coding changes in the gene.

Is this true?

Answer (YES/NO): NO